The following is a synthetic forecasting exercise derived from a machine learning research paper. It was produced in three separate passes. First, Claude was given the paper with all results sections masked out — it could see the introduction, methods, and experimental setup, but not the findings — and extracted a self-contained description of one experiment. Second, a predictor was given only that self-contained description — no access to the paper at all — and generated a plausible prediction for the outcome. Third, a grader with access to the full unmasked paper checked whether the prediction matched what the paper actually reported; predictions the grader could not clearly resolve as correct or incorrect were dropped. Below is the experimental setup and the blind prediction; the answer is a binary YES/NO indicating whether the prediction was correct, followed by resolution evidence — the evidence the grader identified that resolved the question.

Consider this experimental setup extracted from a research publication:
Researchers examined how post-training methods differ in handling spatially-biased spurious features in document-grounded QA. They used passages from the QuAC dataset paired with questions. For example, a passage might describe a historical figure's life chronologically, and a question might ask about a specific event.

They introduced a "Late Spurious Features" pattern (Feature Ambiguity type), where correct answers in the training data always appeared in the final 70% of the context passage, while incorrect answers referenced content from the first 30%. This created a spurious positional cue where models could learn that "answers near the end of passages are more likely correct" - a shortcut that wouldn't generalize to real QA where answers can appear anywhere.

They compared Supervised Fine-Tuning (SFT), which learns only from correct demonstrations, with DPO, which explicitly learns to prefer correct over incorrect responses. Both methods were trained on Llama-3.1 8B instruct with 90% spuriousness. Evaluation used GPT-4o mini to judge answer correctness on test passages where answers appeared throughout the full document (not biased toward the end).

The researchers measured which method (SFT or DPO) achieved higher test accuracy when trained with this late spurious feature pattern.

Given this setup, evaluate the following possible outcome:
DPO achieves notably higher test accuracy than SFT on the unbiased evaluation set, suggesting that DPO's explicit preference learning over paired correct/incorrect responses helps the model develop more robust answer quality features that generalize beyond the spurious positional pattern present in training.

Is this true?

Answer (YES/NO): NO